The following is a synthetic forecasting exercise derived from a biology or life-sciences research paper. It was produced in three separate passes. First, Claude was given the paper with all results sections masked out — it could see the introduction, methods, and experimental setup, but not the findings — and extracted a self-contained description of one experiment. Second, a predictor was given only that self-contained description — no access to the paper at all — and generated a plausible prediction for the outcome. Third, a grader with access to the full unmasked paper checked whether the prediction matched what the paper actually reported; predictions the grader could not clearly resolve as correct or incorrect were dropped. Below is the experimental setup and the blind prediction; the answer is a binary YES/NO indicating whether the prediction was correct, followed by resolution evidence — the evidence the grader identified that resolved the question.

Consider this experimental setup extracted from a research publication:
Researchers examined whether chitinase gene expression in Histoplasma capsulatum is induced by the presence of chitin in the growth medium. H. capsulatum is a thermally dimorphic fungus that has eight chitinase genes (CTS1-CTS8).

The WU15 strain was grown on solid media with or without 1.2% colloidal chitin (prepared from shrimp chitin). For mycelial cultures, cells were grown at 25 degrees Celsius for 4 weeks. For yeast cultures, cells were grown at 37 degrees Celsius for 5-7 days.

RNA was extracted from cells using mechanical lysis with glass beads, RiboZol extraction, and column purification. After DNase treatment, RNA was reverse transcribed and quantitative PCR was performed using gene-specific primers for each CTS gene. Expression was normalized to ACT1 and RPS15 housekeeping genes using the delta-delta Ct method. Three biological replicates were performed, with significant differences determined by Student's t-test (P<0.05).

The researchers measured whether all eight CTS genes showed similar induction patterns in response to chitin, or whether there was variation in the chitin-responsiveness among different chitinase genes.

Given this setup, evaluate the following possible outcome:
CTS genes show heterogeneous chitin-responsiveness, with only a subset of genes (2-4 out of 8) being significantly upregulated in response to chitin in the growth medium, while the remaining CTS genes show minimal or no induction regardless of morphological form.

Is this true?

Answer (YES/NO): NO